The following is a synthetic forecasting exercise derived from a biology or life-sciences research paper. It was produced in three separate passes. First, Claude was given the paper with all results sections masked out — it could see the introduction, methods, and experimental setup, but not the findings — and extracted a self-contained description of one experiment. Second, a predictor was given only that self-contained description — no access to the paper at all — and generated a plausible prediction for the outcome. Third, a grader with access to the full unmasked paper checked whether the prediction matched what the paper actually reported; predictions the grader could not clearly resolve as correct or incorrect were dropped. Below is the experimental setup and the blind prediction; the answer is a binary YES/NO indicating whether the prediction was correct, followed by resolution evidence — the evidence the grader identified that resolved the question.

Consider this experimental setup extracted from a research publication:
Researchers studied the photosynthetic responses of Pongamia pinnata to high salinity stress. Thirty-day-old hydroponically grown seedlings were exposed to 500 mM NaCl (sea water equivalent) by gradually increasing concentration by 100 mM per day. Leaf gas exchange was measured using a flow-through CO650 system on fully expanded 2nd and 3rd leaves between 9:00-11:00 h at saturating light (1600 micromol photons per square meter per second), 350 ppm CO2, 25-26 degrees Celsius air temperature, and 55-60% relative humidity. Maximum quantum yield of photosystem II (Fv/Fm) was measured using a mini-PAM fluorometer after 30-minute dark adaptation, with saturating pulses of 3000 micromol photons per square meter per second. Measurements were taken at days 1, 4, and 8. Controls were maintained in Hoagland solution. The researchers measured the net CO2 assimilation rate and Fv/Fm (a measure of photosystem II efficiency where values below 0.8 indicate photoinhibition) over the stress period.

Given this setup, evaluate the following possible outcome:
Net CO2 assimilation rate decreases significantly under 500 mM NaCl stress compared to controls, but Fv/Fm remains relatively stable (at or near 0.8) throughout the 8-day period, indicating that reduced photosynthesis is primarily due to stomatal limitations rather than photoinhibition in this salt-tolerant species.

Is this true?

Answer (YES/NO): YES